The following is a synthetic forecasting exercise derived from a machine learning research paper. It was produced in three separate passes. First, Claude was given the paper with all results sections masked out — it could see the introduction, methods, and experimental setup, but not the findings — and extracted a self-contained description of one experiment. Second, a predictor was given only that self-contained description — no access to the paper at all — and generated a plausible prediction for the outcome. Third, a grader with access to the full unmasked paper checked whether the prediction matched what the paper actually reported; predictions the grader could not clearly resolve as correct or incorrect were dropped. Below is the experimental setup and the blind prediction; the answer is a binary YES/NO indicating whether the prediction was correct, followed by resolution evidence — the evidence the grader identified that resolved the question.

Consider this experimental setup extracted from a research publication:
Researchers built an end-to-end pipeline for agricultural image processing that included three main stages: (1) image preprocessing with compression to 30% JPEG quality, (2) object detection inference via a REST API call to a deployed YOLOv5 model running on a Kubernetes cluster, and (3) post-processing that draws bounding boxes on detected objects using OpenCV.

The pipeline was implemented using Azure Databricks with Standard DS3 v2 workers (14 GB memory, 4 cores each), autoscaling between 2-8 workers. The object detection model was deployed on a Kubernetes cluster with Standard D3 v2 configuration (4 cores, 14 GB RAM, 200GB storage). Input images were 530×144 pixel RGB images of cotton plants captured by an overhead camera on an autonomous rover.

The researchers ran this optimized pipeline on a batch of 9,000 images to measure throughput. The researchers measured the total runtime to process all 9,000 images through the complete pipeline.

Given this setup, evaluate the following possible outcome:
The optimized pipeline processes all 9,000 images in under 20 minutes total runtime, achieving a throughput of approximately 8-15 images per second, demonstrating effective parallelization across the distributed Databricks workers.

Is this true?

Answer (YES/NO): NO